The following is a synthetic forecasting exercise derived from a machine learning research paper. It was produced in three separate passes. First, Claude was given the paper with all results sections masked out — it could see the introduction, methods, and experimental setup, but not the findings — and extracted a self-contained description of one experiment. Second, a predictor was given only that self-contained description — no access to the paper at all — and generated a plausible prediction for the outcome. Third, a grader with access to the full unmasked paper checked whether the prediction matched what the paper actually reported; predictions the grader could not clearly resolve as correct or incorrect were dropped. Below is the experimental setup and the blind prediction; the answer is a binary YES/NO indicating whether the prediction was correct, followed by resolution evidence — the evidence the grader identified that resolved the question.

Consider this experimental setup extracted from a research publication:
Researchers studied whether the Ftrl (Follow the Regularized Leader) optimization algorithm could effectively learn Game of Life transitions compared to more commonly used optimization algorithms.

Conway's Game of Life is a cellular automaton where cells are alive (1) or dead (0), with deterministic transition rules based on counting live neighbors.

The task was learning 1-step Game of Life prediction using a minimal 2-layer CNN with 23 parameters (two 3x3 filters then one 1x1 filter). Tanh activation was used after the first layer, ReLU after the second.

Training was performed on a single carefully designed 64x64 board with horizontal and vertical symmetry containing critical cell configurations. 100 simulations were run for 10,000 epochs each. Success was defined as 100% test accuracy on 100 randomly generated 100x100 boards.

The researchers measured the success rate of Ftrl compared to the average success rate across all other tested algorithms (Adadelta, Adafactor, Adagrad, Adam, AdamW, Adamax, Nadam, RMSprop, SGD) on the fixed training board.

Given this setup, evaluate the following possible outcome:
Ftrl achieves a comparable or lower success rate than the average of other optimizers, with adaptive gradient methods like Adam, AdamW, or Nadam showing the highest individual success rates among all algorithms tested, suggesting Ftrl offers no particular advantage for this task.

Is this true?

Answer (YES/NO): YES